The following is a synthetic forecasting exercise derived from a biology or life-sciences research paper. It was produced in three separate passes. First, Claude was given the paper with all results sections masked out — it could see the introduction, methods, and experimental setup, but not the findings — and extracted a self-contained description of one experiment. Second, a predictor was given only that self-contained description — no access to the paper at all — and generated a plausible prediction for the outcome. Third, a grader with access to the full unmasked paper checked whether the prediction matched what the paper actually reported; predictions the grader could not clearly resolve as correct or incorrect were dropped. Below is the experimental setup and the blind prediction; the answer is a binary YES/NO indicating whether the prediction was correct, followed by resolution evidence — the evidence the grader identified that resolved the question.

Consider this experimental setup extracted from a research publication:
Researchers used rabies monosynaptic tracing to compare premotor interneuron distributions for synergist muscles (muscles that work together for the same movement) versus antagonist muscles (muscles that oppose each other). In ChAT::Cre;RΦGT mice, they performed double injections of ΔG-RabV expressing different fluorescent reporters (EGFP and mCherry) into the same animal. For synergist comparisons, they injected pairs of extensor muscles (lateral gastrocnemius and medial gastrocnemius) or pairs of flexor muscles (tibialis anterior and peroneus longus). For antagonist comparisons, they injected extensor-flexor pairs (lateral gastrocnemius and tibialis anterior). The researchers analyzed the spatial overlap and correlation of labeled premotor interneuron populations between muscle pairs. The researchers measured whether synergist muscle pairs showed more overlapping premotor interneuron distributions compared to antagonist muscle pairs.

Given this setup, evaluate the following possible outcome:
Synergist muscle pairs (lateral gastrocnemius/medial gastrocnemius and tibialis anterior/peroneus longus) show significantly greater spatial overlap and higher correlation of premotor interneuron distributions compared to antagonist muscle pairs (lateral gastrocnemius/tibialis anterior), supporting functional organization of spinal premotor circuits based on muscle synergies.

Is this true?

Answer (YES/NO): NO